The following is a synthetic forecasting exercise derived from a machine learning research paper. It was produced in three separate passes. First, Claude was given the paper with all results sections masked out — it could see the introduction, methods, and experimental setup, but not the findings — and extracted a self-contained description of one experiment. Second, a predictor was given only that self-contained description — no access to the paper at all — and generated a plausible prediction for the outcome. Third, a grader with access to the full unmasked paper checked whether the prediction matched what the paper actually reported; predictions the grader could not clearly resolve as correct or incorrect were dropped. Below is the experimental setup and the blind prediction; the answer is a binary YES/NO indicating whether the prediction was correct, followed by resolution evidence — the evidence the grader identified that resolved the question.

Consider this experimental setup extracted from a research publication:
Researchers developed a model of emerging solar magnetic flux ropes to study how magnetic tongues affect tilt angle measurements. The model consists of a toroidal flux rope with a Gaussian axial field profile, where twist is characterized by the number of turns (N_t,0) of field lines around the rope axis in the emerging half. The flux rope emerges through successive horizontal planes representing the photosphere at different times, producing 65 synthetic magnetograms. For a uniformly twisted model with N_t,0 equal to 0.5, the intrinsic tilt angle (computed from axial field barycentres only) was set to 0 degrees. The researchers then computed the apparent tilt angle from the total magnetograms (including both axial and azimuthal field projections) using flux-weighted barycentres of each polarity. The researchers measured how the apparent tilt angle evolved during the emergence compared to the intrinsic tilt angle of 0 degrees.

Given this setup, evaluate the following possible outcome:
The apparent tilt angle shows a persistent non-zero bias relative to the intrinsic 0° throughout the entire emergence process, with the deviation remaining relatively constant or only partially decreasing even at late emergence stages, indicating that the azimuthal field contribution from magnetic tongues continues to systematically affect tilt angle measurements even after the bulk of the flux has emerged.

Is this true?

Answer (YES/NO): NO